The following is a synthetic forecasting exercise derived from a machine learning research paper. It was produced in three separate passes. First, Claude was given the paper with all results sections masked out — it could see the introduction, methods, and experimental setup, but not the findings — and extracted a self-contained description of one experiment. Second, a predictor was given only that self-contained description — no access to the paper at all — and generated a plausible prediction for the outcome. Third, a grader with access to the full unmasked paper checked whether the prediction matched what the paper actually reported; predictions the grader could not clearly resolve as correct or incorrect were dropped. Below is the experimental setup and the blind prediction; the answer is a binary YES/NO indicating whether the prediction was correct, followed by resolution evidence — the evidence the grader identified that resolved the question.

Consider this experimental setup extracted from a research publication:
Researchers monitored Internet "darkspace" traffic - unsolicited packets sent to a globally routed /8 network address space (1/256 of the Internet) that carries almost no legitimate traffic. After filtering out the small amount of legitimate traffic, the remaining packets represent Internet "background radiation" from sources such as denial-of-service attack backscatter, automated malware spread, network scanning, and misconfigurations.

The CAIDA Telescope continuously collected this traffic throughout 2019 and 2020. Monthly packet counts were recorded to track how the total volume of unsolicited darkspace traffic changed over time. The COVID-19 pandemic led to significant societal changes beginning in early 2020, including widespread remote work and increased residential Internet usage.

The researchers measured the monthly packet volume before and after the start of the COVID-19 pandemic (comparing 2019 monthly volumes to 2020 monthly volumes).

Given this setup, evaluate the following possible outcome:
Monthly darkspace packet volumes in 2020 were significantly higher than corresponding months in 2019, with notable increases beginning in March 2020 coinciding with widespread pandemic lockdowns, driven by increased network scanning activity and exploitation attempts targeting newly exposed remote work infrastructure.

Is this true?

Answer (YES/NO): NO